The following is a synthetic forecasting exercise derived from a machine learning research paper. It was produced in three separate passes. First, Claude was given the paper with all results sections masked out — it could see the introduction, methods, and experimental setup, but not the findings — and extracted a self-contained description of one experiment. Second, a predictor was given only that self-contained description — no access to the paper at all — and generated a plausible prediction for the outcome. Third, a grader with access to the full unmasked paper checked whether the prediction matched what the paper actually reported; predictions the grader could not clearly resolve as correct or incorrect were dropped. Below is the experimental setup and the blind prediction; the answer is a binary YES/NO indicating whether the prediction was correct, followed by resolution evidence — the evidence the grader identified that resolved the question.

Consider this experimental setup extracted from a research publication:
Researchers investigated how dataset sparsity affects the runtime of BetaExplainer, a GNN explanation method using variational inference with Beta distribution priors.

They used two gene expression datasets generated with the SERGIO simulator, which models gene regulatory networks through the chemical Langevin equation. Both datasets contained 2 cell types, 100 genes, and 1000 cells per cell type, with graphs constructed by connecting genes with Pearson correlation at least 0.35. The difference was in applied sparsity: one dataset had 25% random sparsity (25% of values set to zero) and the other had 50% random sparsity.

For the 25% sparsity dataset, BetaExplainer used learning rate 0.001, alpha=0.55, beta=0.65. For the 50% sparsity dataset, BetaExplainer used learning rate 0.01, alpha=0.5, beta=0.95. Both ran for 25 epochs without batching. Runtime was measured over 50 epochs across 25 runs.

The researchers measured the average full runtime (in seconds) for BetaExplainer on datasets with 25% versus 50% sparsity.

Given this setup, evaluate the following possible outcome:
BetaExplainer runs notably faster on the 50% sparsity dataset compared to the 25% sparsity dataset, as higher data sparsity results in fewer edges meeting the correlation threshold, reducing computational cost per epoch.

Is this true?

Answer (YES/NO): YES